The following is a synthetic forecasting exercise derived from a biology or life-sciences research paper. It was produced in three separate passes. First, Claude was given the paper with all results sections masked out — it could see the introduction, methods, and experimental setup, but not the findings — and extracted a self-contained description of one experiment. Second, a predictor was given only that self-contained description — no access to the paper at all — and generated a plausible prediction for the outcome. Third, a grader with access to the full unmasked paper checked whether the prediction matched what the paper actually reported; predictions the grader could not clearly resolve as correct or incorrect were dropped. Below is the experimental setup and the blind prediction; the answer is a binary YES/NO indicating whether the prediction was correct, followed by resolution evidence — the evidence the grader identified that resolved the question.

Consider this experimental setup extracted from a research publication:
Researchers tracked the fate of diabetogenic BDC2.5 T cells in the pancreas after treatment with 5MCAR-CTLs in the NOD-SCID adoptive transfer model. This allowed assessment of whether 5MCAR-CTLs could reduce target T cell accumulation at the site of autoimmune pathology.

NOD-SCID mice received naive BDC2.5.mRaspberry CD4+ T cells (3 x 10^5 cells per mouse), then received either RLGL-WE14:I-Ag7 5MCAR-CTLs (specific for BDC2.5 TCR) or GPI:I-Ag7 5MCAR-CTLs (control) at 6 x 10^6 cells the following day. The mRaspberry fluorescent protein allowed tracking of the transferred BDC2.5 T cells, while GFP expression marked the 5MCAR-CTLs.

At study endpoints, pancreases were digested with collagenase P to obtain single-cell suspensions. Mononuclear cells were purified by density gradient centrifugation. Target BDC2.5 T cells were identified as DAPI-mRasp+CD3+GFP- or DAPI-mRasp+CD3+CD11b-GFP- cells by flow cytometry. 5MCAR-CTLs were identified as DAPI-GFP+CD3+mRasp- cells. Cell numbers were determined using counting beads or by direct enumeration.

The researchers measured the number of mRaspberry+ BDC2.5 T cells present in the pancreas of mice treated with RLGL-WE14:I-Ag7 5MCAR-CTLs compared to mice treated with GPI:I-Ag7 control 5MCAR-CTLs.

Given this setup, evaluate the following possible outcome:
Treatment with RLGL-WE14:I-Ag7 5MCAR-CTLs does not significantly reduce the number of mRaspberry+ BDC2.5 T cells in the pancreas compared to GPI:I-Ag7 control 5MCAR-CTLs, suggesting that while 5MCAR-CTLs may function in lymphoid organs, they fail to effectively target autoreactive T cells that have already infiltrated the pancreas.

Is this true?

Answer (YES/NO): NO